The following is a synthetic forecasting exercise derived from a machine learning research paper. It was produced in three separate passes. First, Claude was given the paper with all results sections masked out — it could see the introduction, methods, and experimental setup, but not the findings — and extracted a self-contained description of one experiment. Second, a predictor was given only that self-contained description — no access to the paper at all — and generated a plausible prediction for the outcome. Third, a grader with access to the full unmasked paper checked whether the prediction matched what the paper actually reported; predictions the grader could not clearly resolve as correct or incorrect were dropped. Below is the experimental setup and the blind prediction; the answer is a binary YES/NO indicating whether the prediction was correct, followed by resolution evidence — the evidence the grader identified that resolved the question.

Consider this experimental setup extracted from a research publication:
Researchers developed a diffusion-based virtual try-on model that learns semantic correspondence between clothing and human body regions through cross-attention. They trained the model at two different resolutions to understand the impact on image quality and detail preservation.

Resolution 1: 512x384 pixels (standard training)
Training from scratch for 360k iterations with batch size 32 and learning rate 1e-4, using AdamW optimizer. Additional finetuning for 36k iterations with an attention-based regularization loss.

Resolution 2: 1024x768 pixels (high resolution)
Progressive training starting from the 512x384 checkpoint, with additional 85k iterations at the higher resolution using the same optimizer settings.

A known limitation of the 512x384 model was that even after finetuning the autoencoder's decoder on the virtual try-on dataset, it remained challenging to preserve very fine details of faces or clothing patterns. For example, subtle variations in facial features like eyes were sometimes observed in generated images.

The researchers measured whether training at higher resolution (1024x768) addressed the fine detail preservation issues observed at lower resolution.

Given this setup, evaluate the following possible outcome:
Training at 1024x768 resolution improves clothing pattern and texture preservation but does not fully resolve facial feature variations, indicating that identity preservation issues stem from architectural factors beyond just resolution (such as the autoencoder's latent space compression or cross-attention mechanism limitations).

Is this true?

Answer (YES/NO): NO